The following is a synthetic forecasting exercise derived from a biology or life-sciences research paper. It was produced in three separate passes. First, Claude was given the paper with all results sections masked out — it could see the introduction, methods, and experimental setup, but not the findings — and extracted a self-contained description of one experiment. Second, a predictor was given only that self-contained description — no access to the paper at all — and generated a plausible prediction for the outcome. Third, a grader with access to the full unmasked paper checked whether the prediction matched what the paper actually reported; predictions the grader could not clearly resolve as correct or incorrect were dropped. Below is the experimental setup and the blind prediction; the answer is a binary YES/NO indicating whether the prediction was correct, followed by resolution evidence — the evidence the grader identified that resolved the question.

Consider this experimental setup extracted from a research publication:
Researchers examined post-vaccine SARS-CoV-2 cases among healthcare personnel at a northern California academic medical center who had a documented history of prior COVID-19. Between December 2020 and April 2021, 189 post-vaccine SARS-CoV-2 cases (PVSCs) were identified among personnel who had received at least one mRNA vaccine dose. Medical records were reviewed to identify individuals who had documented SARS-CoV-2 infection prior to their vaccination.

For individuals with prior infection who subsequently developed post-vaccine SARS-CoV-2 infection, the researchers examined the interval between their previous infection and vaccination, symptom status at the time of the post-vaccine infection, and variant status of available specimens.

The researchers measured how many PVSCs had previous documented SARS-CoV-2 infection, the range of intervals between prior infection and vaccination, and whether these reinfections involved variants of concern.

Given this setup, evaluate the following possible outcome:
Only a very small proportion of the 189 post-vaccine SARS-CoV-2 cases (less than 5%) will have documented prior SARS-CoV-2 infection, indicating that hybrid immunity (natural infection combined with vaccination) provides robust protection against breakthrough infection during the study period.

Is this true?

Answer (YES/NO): YES